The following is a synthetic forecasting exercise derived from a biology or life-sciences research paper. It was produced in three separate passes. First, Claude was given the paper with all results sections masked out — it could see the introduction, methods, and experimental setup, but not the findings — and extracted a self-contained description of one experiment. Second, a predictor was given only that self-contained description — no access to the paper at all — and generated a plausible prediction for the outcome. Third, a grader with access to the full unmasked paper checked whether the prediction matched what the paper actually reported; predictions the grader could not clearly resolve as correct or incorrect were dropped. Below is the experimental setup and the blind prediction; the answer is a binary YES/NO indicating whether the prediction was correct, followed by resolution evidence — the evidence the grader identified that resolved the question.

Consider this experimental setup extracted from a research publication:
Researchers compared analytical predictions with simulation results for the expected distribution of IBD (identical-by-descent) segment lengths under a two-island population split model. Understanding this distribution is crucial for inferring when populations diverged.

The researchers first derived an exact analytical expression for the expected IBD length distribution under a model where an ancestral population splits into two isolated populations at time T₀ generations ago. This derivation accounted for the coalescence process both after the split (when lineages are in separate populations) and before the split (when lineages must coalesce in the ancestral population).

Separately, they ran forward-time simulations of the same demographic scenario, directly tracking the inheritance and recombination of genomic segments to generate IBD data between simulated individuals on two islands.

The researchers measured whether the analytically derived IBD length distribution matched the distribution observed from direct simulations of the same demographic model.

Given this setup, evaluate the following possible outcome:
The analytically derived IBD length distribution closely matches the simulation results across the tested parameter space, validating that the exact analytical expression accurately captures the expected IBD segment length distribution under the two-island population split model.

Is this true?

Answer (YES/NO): YES